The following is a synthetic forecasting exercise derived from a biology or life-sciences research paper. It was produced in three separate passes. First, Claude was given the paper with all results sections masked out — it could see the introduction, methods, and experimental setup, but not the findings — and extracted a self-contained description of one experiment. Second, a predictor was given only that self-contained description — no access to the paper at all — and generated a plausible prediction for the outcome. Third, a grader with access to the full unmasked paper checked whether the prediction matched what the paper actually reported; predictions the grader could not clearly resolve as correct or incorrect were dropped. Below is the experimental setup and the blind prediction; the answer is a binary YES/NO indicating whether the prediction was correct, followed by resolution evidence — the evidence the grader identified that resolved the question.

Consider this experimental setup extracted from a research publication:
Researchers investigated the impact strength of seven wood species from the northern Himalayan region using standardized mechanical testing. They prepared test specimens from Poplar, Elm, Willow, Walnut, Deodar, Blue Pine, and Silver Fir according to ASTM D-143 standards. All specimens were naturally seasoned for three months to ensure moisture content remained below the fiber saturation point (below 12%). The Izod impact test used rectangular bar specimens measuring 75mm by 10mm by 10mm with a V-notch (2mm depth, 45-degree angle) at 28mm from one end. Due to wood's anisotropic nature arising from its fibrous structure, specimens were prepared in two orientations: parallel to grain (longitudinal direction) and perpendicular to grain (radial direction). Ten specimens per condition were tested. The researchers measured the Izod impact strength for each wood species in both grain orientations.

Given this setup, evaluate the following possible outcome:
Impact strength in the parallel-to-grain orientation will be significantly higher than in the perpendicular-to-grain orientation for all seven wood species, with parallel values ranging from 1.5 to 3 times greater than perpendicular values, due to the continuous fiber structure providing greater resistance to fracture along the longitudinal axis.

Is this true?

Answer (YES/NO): NO